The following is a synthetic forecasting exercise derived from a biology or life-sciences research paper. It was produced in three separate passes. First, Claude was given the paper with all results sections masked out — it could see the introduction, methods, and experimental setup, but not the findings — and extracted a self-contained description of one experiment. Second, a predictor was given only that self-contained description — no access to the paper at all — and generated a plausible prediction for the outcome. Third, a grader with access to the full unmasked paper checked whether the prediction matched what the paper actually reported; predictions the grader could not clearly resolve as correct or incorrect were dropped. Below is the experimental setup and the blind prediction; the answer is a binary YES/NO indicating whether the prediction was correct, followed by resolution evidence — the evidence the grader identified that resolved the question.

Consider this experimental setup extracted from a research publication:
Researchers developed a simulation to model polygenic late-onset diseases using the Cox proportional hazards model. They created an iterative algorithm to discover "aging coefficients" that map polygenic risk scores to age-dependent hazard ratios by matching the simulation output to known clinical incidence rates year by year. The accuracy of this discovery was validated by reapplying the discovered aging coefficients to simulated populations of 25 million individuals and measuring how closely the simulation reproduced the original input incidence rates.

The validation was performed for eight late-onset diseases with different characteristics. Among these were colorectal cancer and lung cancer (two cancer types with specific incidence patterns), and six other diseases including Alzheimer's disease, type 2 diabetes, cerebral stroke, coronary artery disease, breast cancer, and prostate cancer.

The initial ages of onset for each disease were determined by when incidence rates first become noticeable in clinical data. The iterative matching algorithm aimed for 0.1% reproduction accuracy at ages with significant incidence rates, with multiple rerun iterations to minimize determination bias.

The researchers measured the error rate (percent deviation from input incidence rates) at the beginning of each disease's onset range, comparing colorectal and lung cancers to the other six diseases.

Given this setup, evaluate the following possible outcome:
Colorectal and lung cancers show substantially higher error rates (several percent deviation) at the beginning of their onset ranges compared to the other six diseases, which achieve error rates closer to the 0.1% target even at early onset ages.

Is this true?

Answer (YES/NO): NO